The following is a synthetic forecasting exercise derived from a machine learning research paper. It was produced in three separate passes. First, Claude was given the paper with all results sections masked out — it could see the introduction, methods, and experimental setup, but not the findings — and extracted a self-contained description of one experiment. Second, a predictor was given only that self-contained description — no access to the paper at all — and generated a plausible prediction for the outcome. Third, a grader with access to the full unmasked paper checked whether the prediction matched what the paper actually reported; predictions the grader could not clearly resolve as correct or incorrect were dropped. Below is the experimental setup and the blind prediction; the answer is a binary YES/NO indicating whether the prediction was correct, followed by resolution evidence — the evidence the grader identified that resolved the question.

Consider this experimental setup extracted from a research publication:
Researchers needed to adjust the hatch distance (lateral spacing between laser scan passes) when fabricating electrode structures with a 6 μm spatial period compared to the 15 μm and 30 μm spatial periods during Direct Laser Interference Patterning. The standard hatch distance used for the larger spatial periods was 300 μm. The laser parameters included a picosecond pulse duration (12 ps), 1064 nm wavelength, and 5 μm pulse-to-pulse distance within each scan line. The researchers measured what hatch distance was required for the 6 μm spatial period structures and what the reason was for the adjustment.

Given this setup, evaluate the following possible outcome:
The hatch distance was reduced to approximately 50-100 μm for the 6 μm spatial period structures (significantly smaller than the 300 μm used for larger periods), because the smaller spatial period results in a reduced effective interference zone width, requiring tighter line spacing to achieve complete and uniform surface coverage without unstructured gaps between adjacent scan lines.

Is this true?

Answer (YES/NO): NO